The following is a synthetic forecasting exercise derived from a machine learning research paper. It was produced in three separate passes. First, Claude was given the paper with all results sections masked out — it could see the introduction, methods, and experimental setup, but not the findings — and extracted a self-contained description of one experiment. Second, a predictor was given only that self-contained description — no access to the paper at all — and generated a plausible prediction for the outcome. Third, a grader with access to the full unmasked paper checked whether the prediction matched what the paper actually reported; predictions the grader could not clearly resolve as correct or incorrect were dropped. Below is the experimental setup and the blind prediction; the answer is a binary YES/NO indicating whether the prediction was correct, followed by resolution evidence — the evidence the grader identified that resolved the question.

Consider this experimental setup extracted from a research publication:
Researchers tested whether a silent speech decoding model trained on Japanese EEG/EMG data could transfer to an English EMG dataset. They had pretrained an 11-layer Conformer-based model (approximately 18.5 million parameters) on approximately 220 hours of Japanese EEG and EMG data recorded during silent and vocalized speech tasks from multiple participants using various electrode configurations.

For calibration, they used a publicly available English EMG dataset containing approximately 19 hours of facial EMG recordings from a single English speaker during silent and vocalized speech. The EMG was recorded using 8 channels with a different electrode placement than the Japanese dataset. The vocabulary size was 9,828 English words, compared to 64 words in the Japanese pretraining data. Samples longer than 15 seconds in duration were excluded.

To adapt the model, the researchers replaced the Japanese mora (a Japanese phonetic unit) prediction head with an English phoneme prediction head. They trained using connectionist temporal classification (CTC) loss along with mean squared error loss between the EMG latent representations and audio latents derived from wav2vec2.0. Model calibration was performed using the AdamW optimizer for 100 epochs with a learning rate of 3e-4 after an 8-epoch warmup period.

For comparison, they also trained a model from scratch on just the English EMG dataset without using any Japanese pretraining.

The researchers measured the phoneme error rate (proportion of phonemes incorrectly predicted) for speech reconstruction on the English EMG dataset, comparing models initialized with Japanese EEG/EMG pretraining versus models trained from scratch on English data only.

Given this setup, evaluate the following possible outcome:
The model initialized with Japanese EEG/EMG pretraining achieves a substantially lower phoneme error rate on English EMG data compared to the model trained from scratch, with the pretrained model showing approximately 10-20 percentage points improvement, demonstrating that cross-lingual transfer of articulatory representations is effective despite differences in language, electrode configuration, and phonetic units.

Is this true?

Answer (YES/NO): YES